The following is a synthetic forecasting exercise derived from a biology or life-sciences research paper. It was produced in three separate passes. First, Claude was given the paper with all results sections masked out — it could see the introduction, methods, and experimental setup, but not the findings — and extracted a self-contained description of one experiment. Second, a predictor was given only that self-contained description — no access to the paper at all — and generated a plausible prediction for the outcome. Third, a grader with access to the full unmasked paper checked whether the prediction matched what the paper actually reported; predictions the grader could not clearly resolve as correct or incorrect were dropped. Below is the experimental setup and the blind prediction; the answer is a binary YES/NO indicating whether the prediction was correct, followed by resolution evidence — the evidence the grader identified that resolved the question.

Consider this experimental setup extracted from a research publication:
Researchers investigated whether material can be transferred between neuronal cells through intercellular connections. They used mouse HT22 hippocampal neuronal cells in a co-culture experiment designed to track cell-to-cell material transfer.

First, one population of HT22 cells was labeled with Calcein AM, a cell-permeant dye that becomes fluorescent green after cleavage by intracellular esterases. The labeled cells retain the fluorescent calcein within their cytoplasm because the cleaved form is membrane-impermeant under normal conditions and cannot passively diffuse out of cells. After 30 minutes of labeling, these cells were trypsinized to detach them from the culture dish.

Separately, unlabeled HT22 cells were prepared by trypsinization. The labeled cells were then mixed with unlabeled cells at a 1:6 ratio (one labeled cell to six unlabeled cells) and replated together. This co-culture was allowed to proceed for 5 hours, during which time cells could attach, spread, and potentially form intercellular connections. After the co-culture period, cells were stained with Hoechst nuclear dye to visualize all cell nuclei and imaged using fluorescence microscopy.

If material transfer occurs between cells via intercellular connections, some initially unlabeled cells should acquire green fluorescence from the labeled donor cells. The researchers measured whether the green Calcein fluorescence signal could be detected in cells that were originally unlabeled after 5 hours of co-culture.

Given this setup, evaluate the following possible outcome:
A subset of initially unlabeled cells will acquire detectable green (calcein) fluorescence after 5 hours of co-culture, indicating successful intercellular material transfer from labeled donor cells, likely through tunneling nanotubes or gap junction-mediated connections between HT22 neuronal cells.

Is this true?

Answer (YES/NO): YES